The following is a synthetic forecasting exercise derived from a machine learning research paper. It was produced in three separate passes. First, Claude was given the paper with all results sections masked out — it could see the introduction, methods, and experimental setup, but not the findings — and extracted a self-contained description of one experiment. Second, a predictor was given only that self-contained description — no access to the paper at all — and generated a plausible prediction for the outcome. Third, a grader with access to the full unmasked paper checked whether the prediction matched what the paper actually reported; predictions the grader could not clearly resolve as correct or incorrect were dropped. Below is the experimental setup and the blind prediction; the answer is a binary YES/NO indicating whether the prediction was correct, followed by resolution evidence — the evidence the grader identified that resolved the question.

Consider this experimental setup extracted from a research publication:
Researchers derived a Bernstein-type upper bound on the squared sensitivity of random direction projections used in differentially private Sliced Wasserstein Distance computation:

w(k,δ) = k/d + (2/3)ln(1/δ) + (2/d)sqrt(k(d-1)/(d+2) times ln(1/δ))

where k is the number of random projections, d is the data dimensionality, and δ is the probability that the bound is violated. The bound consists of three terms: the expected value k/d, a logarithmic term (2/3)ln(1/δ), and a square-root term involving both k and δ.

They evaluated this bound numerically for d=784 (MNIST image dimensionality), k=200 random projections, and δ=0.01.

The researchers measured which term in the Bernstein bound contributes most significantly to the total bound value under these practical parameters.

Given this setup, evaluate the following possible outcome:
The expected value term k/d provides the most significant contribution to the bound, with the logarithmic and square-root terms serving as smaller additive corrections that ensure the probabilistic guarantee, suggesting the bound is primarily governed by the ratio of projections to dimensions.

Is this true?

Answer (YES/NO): NO